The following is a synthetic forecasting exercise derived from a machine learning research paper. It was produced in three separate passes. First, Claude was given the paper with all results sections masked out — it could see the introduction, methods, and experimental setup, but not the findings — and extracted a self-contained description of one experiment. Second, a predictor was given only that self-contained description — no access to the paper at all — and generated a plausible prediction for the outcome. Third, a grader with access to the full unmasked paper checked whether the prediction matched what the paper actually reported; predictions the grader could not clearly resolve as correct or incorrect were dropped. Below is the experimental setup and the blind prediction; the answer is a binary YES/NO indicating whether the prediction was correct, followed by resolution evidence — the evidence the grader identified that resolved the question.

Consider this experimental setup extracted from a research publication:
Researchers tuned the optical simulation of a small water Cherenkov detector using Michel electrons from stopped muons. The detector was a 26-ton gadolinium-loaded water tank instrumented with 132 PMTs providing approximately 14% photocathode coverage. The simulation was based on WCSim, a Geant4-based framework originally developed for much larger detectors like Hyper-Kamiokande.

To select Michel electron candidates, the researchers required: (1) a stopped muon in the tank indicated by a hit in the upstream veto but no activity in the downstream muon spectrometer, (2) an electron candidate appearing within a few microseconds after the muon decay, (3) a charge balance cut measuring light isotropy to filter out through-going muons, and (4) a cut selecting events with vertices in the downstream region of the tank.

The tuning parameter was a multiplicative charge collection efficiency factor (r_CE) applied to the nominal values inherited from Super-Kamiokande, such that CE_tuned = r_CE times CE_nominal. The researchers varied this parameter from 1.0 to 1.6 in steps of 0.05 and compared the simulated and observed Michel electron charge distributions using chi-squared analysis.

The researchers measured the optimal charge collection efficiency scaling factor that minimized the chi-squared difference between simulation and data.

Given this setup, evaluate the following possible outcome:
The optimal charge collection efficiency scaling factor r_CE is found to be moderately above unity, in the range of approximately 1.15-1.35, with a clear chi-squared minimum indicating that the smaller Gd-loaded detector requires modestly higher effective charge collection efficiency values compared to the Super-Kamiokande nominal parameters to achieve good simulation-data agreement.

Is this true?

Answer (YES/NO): YES